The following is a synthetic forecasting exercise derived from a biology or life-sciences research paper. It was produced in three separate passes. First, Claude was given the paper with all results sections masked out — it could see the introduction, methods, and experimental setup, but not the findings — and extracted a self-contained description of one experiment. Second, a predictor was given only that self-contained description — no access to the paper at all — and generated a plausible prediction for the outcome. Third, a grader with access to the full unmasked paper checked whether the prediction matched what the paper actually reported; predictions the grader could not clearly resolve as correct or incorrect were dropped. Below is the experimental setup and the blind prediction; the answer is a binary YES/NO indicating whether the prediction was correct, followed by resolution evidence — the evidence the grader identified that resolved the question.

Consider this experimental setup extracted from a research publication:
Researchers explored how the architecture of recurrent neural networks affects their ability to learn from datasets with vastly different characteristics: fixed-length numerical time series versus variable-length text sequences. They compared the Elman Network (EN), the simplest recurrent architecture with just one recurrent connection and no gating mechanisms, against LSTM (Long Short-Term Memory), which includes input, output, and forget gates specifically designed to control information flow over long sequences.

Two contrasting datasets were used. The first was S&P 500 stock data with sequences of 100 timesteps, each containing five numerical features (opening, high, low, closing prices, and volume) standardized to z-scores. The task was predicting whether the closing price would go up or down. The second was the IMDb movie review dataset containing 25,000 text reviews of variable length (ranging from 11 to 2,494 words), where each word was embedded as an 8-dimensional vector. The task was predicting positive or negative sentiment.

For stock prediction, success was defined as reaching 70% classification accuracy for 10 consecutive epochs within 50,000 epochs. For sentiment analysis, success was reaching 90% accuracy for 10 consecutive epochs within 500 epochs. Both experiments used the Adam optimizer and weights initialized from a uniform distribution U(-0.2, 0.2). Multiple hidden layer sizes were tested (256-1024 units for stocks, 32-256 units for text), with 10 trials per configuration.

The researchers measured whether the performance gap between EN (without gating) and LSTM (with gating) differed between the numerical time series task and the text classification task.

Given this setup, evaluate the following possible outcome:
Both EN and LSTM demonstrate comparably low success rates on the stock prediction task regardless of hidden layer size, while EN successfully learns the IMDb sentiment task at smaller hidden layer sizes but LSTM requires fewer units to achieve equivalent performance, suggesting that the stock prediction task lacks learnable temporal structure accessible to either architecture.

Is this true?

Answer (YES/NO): NO